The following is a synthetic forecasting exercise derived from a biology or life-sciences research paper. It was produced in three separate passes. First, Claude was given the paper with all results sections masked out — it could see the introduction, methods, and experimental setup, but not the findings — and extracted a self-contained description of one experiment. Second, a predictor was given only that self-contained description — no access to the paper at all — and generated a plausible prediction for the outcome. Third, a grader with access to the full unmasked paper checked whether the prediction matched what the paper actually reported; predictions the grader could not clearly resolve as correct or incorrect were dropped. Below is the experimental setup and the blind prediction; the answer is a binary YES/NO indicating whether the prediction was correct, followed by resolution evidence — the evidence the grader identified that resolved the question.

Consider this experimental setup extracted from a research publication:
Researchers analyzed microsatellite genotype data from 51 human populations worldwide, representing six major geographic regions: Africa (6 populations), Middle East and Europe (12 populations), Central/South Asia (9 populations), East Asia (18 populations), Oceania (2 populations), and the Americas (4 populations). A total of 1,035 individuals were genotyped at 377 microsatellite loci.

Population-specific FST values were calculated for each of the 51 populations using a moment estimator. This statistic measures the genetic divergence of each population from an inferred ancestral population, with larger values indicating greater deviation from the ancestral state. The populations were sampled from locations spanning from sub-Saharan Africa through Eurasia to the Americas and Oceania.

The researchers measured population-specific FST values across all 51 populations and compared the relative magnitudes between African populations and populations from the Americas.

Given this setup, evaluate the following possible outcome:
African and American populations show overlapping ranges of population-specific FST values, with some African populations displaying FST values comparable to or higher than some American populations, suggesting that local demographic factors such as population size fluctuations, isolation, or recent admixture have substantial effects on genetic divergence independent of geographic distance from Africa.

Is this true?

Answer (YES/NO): NO